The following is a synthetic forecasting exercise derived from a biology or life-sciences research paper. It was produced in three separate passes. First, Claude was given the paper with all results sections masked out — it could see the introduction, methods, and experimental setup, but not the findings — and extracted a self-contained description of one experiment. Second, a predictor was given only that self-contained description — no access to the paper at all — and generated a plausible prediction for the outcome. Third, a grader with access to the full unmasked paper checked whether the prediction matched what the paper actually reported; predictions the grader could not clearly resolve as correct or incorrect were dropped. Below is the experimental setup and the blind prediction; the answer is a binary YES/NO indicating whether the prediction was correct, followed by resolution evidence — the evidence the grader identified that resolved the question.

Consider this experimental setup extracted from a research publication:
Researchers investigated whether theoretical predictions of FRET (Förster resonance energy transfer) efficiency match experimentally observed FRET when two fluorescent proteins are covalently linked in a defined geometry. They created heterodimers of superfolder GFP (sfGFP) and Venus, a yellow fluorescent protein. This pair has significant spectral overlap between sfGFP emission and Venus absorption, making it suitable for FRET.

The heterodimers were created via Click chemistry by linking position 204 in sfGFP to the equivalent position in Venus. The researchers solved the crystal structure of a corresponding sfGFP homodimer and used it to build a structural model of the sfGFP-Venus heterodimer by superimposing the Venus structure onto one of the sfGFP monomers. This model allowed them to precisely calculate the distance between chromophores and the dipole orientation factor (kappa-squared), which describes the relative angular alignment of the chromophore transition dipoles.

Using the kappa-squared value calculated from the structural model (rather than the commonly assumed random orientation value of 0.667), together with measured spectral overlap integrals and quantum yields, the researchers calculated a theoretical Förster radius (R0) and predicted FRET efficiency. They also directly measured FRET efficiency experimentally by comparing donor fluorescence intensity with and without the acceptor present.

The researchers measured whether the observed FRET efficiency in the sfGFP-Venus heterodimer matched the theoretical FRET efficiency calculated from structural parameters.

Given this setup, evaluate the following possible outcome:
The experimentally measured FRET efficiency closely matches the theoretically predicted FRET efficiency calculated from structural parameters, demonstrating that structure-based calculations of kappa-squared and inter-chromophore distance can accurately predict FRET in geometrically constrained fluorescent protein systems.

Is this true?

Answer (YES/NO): NO